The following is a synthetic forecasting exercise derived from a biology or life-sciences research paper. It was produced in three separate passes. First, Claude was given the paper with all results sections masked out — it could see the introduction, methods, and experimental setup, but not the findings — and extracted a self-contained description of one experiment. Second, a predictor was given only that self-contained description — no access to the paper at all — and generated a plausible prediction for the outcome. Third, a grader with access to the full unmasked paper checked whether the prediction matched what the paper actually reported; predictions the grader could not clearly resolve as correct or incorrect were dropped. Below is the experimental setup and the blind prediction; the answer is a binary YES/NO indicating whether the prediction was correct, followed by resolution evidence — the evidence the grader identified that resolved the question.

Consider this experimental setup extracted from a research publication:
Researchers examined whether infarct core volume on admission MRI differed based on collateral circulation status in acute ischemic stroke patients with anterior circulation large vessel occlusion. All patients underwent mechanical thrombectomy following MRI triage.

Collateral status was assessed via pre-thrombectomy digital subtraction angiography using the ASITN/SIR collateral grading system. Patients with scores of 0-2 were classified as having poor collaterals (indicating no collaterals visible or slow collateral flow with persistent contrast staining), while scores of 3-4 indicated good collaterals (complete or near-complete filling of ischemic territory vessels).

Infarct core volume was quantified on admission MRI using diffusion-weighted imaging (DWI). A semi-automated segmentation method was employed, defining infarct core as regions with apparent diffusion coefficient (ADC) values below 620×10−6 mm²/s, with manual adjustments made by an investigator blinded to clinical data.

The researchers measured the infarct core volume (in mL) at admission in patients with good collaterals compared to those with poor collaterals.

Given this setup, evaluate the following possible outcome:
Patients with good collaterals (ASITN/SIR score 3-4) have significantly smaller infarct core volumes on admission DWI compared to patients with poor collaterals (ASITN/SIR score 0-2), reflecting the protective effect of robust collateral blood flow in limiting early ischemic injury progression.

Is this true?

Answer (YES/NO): YES